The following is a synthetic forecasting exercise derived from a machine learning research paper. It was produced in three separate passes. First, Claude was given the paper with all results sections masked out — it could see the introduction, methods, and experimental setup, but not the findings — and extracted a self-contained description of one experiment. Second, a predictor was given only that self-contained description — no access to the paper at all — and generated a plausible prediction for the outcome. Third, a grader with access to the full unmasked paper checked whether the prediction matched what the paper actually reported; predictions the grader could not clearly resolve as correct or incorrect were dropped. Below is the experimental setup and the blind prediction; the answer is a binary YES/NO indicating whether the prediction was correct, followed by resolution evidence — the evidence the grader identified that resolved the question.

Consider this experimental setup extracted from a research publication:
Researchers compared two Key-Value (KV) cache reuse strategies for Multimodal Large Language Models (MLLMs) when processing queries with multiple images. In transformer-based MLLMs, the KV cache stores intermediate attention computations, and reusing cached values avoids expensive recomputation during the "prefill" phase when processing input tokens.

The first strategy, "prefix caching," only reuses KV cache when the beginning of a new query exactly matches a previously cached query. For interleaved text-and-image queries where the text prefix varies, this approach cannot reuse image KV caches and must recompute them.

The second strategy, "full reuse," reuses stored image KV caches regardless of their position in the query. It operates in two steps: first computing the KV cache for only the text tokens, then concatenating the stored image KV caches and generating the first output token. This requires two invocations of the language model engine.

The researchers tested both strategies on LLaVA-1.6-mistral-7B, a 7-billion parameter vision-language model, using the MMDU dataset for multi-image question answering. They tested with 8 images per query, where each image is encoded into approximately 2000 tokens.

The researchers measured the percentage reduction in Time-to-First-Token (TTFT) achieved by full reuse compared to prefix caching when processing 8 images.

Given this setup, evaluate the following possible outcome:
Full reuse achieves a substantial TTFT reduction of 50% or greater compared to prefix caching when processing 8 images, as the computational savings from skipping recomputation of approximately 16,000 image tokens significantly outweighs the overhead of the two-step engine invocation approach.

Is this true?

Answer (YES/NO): YES